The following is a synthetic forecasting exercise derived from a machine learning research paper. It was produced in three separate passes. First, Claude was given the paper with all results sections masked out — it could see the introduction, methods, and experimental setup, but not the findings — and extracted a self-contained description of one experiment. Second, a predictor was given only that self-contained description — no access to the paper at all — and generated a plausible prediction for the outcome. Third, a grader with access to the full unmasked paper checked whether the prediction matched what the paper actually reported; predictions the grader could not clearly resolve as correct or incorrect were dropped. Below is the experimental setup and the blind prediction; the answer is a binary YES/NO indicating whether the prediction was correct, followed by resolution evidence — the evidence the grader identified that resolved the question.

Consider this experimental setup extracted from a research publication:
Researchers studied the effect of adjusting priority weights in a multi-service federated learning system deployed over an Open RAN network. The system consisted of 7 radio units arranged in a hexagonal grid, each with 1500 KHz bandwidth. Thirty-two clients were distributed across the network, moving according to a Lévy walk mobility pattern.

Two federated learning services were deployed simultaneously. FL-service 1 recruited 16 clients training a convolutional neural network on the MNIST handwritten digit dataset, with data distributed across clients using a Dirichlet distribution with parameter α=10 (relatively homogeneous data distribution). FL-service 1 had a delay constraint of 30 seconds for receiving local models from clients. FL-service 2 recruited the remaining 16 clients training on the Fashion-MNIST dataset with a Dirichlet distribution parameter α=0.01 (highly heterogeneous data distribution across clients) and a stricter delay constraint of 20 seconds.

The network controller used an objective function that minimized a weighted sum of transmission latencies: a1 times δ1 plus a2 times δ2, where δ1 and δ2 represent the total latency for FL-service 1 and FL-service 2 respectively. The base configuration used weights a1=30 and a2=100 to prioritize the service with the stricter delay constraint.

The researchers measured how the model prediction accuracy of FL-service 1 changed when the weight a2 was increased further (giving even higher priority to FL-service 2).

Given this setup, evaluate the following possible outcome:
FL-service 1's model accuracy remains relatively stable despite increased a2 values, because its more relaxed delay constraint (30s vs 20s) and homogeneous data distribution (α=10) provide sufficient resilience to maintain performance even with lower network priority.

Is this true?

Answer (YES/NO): NO